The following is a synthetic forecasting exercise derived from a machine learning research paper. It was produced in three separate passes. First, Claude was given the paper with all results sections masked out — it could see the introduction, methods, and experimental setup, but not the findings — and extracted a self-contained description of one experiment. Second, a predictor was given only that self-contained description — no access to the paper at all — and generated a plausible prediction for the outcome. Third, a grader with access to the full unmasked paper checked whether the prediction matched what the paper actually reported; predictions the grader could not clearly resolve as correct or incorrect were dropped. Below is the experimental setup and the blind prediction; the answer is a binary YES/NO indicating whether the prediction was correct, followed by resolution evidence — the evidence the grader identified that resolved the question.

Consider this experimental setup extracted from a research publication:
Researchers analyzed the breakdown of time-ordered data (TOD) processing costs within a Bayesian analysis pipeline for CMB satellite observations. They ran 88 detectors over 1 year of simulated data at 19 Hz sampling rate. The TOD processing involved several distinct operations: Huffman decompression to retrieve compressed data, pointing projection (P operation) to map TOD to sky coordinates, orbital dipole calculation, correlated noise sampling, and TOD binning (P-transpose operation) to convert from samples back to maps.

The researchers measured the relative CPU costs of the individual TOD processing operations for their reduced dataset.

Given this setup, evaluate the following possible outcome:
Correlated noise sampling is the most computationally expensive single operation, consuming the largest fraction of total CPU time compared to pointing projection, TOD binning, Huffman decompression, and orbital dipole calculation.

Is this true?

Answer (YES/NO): YES